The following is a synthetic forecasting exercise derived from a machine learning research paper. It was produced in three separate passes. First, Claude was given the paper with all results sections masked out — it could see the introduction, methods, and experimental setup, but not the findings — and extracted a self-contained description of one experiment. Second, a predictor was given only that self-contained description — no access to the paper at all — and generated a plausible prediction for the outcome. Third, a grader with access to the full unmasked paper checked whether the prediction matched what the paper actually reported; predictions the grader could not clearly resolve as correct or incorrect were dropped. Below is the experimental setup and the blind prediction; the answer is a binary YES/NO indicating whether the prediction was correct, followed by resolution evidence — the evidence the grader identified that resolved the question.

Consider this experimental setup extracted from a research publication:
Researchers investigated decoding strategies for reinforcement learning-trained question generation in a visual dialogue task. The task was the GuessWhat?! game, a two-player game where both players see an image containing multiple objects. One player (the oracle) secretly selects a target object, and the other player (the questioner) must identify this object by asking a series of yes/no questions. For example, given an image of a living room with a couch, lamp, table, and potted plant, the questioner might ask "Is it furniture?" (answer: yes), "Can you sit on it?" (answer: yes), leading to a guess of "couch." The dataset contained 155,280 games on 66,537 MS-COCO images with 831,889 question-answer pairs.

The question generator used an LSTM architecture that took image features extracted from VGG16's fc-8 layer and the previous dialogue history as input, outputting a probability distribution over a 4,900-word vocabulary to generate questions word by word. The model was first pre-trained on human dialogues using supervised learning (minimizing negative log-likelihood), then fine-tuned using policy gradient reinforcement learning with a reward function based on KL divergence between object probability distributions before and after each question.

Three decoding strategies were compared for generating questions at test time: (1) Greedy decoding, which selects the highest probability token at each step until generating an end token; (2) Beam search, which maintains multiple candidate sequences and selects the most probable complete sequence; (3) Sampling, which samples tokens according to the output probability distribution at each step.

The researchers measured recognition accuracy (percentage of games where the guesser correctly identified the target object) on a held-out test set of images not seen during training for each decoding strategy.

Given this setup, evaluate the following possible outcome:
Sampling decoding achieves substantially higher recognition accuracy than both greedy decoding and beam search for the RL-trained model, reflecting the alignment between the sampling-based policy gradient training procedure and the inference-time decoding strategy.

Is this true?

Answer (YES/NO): YES